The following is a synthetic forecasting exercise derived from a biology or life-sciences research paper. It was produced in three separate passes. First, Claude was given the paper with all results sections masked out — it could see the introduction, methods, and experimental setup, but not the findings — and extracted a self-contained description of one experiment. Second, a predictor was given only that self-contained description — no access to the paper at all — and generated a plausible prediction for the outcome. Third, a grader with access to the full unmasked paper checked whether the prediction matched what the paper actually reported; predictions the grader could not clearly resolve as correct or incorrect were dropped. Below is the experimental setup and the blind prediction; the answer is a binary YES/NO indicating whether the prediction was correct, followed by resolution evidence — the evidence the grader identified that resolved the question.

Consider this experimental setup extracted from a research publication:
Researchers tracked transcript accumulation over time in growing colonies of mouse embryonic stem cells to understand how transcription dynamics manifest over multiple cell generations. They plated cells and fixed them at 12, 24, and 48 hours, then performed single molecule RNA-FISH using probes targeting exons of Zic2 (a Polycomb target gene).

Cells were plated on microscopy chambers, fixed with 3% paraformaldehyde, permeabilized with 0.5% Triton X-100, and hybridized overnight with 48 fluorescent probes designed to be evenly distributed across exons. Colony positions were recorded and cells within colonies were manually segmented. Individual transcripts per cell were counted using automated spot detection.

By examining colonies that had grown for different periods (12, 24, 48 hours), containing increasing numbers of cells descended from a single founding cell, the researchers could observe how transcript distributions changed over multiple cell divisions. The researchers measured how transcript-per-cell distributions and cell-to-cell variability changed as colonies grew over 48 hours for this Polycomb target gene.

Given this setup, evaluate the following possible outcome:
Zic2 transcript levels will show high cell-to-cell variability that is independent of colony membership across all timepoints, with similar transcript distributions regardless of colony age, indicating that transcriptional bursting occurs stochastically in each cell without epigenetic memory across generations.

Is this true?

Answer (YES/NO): NO